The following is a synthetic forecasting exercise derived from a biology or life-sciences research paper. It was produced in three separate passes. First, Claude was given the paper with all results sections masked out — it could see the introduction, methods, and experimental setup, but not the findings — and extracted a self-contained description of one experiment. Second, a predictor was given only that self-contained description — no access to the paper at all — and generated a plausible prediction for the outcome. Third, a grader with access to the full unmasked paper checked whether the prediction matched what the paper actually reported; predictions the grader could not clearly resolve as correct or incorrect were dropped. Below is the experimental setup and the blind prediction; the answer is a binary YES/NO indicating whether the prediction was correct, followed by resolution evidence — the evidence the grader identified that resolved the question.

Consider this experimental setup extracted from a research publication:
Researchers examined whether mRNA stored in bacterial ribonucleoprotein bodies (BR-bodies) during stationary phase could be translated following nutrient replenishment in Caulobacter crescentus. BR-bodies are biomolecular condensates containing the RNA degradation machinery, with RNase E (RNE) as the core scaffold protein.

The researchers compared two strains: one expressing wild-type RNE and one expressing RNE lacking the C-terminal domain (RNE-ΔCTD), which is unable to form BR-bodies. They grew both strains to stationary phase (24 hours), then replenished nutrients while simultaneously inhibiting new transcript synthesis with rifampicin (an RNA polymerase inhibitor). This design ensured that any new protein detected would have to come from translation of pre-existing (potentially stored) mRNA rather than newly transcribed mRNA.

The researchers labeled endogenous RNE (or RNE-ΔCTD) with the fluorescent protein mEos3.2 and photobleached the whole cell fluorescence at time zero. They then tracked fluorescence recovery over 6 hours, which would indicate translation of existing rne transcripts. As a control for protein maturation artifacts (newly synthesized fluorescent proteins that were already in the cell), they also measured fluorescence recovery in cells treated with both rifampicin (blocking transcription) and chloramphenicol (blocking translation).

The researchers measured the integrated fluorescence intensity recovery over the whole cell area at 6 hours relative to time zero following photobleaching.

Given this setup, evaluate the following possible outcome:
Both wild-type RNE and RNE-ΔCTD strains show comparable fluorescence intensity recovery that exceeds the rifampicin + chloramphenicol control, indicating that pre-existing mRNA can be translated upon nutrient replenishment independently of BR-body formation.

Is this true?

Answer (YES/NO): NO